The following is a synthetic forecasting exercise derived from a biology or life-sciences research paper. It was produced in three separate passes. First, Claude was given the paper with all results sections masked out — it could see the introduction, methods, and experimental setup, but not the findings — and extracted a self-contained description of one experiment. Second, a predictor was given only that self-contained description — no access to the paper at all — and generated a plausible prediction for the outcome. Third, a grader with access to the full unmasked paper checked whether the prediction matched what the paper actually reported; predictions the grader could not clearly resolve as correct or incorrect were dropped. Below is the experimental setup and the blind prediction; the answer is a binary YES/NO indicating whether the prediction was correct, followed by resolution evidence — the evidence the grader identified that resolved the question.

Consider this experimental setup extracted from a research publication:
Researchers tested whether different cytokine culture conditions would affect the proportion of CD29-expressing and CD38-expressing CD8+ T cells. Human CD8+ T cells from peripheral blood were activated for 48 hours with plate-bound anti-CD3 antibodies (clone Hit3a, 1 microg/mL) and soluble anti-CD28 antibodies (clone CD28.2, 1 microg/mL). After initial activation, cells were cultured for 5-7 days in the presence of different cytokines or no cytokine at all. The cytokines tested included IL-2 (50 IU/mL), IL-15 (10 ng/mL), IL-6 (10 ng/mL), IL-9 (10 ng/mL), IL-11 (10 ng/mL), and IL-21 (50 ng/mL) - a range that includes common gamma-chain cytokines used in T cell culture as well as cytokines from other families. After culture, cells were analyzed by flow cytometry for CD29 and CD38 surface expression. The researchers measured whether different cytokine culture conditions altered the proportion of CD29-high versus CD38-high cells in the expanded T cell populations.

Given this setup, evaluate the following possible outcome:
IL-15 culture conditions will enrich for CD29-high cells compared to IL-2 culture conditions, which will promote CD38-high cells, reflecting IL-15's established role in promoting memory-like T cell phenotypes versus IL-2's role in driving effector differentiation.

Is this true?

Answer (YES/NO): NO